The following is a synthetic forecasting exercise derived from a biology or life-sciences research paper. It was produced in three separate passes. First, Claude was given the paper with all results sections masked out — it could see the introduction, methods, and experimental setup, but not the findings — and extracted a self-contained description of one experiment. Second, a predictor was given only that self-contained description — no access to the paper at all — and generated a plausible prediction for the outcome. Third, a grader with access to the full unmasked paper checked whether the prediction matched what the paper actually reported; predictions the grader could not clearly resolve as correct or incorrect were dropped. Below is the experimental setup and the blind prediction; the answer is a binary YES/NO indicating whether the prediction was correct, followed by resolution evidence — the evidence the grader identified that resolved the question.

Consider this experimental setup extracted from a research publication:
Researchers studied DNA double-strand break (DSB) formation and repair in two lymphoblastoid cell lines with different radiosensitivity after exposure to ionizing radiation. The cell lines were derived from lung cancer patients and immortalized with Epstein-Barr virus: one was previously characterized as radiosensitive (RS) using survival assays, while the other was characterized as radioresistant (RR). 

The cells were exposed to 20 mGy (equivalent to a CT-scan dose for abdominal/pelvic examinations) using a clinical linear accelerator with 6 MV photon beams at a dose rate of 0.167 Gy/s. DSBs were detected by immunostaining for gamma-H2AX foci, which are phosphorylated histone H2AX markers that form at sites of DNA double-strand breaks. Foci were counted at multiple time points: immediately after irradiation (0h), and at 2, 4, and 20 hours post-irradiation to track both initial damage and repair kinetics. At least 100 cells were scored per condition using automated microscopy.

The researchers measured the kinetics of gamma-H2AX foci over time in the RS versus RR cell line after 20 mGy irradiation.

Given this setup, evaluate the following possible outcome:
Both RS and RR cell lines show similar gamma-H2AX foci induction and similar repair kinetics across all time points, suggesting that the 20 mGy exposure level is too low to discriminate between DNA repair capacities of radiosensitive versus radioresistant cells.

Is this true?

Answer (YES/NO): NO